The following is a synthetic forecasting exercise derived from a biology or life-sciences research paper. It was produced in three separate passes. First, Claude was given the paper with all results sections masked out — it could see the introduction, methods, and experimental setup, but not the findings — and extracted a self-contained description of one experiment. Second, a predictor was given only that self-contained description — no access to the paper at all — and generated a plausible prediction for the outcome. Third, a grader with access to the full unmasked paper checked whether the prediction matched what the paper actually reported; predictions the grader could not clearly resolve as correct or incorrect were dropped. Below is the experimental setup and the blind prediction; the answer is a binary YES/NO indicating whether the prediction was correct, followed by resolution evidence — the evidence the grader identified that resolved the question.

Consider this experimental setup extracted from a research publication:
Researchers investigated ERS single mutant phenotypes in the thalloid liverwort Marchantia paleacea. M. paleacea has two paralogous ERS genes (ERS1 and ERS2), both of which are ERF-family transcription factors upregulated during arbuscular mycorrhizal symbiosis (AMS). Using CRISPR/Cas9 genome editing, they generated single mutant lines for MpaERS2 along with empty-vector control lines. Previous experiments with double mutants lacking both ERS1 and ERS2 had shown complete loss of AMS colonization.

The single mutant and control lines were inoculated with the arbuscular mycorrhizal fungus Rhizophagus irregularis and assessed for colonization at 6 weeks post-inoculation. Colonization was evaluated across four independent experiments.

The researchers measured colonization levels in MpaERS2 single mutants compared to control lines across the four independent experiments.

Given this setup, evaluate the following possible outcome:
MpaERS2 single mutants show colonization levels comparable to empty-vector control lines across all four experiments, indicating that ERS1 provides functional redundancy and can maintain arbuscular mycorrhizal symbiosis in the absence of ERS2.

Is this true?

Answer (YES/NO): NO